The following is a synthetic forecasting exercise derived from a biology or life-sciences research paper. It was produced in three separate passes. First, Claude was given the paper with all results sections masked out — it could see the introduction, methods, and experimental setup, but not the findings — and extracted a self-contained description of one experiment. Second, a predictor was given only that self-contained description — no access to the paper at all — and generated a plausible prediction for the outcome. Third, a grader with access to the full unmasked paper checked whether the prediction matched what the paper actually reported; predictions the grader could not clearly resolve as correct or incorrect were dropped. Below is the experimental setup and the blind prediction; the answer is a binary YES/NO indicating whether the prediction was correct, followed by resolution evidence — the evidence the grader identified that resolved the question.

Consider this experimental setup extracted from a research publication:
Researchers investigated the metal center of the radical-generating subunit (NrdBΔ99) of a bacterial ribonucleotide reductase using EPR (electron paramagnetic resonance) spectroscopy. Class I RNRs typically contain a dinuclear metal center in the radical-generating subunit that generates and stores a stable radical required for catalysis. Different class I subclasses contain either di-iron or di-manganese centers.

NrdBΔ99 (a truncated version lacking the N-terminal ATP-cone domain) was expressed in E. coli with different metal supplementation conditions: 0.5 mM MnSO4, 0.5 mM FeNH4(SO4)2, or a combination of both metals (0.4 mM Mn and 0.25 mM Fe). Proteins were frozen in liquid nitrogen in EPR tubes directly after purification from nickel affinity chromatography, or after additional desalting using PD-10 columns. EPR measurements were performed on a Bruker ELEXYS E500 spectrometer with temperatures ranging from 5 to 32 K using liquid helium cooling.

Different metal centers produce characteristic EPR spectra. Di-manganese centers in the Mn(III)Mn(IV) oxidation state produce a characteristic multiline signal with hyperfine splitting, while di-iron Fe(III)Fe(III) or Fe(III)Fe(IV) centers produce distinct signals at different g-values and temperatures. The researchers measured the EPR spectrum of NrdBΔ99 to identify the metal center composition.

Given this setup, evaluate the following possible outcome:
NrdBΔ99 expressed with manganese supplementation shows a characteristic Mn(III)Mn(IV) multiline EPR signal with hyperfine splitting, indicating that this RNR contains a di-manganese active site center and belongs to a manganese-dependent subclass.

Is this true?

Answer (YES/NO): YES